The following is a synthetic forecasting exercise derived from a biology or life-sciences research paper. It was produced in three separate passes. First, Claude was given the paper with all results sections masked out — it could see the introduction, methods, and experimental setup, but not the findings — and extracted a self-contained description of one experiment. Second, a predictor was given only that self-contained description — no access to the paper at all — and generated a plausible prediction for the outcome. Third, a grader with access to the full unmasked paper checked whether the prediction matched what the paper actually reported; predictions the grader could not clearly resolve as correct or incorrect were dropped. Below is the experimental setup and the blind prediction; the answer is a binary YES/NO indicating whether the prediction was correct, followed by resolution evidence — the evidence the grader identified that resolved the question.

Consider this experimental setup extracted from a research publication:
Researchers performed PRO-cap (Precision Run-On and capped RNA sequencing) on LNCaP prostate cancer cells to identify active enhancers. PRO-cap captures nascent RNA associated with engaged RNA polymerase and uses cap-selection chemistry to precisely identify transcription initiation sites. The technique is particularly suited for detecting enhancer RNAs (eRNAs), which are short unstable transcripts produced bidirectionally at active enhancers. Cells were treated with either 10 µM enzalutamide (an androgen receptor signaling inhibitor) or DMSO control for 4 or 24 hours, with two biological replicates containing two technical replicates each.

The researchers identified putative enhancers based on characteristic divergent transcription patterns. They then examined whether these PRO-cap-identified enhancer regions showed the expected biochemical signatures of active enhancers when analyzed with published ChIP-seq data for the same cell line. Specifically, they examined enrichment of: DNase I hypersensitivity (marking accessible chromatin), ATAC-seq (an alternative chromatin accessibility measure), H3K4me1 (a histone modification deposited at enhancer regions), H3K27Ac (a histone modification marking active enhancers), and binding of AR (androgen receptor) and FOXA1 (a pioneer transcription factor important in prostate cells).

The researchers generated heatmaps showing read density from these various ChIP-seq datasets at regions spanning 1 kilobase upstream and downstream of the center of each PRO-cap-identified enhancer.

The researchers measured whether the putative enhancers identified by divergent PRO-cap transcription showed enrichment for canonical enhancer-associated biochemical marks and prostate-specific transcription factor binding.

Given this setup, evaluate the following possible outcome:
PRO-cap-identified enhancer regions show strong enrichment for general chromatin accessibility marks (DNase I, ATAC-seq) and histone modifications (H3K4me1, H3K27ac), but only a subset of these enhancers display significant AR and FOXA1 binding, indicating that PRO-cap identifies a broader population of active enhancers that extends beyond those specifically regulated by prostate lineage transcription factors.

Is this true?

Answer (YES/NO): NO